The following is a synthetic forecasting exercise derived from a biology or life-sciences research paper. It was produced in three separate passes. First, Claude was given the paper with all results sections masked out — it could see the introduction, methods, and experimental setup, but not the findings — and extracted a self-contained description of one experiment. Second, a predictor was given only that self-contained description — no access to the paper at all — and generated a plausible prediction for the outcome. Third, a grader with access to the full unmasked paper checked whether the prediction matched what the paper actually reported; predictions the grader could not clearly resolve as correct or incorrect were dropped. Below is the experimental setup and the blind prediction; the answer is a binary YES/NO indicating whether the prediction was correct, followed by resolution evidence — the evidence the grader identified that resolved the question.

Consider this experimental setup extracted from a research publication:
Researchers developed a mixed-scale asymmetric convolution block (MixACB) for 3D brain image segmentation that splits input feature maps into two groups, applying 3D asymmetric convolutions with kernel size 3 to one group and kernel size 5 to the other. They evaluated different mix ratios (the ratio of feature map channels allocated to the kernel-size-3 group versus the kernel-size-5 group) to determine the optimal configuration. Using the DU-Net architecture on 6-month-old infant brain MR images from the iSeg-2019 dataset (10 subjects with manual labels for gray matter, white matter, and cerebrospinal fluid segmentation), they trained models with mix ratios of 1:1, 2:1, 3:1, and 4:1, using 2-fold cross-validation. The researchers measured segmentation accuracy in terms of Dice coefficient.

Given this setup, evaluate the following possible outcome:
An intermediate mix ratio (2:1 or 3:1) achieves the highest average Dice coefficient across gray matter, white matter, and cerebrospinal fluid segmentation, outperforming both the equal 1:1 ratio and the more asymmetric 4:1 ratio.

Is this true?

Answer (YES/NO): YES